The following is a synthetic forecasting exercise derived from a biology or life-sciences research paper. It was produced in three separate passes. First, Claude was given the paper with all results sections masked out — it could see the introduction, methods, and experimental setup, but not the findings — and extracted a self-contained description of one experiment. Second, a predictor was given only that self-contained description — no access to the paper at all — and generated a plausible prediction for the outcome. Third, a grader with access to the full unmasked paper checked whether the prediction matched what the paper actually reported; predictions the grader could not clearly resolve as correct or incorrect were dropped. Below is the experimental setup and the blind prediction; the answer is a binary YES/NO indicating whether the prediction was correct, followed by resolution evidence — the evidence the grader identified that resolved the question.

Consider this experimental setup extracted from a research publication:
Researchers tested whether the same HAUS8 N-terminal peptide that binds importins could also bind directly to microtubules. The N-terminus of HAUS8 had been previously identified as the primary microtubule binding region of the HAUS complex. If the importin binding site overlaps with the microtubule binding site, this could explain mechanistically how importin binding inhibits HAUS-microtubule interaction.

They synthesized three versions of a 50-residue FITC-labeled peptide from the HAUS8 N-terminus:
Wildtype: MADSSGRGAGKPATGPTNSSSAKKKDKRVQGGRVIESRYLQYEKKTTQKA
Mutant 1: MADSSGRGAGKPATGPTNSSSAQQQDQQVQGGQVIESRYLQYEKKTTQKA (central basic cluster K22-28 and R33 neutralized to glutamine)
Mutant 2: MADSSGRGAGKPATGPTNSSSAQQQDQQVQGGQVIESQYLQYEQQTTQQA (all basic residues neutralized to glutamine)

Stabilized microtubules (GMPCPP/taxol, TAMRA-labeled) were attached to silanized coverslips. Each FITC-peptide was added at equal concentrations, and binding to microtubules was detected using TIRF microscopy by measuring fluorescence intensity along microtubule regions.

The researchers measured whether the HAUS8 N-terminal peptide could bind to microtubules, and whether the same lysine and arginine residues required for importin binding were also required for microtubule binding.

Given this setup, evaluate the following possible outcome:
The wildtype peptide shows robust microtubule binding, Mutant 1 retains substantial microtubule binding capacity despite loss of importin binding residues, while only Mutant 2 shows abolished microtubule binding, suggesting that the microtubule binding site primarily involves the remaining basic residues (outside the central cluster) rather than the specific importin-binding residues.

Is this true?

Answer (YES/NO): NO